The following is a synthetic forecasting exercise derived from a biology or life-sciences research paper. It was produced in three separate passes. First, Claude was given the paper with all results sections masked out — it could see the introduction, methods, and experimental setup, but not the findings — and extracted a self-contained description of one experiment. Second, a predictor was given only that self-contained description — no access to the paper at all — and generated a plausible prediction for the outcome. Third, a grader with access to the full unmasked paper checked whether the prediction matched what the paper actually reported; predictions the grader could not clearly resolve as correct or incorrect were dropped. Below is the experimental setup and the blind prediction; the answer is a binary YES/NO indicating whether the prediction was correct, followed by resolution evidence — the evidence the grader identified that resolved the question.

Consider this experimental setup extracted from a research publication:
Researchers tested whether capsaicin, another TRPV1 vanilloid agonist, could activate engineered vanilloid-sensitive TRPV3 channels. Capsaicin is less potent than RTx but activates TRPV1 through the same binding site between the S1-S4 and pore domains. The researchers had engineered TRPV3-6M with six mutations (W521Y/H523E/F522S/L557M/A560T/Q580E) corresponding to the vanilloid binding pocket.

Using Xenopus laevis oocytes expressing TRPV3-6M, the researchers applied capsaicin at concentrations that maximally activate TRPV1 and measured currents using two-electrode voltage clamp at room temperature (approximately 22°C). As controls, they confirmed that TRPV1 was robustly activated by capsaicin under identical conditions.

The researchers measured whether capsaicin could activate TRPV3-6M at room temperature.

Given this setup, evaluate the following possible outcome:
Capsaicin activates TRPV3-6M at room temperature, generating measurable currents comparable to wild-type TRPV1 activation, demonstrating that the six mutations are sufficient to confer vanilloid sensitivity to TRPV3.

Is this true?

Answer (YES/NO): NO